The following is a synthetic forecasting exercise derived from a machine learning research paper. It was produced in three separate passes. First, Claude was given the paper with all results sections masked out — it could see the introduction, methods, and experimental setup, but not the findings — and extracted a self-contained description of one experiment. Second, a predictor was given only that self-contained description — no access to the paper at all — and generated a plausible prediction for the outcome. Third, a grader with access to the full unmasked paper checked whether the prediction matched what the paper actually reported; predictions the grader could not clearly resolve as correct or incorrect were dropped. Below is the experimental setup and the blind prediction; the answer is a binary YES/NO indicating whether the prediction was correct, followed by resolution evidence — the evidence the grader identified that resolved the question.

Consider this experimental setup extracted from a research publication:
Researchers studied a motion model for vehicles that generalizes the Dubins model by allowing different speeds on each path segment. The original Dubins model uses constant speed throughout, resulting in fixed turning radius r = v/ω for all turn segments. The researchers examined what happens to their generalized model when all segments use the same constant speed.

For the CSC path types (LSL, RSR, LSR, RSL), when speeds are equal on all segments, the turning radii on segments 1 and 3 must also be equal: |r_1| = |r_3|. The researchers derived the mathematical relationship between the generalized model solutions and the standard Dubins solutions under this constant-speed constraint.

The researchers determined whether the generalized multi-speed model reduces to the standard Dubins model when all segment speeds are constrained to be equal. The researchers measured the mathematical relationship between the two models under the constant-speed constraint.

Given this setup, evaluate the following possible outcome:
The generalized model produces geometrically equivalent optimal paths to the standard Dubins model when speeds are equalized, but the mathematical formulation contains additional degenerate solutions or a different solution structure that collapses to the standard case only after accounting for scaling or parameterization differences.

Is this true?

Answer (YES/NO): NO